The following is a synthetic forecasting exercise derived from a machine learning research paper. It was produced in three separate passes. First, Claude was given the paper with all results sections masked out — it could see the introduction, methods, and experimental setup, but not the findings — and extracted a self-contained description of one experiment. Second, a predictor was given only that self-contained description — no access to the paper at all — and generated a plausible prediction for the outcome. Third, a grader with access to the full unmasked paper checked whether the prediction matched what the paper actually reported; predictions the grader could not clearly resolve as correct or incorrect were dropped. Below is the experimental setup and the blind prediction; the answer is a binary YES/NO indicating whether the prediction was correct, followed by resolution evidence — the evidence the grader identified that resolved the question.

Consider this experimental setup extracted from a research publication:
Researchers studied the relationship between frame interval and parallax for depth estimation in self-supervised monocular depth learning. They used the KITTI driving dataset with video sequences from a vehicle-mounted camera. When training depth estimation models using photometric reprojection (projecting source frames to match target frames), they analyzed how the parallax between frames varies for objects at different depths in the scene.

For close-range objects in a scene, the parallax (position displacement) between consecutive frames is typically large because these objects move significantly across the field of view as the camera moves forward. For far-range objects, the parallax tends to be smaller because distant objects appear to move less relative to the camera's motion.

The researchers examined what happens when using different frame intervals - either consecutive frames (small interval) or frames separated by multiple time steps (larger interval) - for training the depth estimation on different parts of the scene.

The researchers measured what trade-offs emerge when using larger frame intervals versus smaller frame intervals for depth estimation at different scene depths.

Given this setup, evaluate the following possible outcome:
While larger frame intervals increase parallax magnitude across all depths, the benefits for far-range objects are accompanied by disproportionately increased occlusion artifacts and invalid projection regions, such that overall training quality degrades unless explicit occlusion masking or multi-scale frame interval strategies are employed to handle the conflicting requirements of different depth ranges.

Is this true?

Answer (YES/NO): YES